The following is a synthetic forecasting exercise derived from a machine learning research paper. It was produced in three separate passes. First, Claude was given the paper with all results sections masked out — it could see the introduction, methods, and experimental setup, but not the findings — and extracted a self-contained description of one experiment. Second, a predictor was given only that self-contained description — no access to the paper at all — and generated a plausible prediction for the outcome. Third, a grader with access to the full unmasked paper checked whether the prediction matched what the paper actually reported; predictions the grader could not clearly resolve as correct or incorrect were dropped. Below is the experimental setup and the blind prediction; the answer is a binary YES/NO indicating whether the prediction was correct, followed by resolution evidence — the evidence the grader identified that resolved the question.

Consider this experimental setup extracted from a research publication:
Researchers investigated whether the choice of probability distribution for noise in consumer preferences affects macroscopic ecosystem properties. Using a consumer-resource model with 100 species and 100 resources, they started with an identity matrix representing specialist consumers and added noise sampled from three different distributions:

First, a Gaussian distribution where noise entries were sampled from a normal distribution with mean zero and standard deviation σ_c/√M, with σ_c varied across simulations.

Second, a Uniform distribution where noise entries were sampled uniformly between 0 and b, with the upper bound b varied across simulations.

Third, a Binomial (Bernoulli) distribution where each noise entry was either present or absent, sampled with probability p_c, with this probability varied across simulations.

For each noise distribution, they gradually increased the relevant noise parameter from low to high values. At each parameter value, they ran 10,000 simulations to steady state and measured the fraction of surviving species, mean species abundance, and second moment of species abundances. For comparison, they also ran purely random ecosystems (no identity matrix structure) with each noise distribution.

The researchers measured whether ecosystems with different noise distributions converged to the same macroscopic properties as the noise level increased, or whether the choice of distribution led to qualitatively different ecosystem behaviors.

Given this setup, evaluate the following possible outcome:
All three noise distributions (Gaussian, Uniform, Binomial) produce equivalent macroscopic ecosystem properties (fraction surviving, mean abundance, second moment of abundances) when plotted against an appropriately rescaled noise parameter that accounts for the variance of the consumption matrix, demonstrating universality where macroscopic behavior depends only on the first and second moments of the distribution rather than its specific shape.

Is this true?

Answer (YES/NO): NO